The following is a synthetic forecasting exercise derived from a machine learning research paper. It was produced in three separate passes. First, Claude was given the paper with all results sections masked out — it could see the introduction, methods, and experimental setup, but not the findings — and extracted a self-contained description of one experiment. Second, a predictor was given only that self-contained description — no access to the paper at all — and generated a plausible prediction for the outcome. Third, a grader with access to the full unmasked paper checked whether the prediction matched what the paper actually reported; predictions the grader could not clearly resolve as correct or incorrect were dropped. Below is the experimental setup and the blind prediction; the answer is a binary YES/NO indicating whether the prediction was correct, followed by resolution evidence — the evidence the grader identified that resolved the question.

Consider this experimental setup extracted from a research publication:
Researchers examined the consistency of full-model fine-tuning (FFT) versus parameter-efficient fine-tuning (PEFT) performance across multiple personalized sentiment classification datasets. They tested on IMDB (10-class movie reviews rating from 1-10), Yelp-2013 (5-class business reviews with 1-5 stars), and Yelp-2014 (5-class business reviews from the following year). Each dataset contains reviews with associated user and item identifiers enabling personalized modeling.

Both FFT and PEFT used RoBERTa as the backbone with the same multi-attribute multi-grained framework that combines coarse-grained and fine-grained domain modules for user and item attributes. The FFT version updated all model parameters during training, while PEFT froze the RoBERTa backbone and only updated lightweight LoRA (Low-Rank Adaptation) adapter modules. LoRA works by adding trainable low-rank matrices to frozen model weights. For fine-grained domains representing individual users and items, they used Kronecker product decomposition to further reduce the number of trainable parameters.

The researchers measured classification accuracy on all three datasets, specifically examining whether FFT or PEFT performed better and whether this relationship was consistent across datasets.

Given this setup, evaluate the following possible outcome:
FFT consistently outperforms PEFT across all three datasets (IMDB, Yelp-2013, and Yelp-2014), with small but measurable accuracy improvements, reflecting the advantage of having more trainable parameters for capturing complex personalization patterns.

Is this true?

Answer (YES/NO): NO